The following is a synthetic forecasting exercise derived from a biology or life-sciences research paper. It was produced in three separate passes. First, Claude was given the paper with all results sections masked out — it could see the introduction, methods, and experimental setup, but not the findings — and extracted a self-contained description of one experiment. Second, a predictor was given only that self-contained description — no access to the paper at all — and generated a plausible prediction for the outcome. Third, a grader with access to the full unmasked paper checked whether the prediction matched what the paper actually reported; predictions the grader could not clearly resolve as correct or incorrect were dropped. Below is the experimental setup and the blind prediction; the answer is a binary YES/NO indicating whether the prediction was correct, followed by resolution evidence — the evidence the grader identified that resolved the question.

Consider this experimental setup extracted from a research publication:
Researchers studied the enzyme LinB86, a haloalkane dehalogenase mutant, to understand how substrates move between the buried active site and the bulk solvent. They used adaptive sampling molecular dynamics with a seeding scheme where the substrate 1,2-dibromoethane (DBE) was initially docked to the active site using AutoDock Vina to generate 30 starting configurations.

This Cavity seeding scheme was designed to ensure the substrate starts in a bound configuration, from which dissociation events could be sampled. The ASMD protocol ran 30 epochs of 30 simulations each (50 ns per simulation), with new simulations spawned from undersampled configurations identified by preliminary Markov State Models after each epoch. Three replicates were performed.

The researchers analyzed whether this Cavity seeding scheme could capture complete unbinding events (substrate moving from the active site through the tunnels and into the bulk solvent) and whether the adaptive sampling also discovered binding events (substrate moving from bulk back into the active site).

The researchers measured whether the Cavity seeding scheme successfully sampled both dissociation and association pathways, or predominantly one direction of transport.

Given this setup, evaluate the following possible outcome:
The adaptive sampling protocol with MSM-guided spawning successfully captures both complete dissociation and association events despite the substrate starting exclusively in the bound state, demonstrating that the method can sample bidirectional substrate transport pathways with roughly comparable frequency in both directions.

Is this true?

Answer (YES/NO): NO